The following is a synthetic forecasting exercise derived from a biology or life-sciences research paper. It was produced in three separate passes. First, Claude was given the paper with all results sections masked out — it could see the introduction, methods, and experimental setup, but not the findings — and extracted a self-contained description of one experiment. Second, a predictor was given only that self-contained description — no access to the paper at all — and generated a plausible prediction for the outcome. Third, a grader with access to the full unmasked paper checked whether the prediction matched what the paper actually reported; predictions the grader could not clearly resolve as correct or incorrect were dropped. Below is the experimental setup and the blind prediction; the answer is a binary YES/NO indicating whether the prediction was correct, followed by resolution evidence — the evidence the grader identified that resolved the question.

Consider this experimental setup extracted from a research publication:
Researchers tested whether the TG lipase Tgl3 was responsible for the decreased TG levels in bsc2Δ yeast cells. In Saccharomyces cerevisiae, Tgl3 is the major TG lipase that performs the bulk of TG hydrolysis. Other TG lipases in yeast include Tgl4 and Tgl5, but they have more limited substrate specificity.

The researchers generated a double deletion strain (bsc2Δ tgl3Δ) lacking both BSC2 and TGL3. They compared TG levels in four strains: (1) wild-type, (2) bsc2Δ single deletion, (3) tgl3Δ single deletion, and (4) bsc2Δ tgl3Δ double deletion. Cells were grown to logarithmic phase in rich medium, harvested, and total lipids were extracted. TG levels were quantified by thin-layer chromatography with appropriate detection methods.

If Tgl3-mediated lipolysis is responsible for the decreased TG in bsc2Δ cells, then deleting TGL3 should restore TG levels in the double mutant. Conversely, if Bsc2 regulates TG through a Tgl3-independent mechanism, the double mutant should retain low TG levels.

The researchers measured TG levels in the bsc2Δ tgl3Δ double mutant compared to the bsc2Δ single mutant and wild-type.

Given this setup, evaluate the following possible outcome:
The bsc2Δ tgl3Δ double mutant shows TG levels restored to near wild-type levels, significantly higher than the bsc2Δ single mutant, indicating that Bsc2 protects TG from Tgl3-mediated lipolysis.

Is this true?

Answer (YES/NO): NO